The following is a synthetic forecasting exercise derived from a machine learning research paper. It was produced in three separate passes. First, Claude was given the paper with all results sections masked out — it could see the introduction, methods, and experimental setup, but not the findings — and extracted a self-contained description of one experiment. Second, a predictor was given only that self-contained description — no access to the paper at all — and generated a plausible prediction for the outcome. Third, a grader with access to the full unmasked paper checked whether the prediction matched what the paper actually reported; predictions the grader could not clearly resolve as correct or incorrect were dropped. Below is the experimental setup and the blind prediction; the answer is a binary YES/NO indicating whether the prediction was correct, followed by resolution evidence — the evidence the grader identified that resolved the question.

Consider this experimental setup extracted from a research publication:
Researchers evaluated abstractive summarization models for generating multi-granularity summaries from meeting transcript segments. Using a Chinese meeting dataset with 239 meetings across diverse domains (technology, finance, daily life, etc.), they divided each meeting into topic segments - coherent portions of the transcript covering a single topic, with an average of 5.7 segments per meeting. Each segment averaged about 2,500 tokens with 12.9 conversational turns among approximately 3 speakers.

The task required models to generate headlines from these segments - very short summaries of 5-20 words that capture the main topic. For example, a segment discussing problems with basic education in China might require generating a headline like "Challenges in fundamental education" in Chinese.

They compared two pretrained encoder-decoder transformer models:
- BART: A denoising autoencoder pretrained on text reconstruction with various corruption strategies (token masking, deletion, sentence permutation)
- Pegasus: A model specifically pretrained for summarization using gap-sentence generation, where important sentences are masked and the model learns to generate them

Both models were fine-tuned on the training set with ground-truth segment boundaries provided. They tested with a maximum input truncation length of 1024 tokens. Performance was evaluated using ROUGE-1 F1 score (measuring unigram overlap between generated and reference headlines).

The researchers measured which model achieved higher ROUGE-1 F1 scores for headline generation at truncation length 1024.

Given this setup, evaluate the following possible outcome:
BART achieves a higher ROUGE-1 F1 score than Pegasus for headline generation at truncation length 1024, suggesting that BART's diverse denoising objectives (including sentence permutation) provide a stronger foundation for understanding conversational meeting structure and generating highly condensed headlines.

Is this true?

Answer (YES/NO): NO